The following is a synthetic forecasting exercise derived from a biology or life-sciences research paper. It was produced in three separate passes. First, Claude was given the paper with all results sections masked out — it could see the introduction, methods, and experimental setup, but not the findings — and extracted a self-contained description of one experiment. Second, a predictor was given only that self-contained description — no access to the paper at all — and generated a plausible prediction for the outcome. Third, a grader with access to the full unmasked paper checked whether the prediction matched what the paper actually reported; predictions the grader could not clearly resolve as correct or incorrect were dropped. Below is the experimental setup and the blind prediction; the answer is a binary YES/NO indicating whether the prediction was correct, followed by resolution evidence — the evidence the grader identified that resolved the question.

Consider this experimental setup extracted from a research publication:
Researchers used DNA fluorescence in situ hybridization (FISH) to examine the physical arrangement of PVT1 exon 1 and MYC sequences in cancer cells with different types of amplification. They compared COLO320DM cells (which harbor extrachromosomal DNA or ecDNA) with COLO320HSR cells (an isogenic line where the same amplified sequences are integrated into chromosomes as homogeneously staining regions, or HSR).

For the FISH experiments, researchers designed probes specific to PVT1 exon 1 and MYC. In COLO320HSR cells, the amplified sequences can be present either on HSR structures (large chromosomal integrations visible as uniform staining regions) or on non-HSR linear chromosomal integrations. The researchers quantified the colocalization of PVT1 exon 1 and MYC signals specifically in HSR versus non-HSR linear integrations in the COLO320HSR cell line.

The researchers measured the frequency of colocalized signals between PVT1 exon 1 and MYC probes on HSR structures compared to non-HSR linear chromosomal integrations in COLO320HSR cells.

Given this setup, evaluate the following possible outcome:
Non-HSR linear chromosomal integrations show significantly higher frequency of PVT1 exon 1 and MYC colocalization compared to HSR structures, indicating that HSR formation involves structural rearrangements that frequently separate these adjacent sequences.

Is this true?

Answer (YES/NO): YES